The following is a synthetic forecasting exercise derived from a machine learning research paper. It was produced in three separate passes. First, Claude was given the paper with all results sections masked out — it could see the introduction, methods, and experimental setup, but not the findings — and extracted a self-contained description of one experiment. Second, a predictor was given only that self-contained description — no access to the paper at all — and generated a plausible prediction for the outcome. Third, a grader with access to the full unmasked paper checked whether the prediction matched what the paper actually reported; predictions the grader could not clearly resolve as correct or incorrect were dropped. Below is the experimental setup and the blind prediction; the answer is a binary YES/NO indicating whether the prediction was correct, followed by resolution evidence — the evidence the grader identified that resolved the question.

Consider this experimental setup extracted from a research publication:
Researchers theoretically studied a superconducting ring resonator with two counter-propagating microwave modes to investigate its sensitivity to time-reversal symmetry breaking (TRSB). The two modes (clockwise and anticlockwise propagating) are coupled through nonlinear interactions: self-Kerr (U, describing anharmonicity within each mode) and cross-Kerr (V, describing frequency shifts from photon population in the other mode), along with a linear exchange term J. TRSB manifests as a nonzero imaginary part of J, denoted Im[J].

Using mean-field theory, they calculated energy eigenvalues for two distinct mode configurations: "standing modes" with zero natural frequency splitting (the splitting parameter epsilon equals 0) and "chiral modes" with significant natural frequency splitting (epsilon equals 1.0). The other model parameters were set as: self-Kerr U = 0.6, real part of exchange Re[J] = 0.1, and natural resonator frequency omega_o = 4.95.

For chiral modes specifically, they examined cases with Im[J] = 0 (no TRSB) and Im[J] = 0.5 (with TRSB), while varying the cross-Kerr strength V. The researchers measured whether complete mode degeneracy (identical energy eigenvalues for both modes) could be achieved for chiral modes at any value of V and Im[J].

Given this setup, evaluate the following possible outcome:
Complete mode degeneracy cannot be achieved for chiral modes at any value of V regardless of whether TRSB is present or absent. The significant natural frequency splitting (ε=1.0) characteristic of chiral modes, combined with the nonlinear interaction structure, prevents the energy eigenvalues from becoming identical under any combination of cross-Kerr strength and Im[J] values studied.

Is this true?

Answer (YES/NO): YES